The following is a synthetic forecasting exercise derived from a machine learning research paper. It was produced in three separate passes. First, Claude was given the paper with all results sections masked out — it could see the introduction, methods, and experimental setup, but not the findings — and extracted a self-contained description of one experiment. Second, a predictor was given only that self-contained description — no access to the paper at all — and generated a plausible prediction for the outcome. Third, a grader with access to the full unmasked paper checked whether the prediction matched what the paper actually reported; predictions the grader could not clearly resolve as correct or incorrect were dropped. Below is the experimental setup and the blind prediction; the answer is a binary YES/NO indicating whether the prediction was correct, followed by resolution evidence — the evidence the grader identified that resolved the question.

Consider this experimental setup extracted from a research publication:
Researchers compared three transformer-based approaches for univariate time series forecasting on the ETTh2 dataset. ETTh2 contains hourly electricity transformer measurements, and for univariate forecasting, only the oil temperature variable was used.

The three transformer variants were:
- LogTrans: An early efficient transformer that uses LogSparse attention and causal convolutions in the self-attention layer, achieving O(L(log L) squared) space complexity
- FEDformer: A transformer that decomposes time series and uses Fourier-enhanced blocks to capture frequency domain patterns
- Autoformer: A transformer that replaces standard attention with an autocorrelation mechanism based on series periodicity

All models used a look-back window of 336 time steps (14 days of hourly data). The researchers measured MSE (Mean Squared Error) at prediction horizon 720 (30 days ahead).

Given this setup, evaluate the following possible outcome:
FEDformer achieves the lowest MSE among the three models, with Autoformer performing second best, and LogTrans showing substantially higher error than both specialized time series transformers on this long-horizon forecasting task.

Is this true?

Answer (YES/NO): NO